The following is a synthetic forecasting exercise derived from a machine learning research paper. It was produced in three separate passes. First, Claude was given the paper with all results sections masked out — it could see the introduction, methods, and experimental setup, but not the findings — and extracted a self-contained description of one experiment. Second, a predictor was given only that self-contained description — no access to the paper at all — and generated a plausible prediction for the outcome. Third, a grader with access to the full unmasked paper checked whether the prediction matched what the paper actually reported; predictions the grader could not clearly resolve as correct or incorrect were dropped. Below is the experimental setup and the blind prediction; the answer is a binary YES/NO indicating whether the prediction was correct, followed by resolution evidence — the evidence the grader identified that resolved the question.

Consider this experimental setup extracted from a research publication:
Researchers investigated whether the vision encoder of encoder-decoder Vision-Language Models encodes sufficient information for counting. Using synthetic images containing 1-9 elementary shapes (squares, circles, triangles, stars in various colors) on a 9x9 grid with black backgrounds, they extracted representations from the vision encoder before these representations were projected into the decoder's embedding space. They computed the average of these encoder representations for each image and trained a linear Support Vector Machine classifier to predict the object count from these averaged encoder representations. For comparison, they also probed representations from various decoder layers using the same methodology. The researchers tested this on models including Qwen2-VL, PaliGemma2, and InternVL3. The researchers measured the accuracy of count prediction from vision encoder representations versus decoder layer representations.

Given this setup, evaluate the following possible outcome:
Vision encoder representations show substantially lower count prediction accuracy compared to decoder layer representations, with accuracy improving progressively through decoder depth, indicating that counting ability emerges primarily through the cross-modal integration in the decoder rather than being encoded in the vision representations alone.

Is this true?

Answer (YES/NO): NO